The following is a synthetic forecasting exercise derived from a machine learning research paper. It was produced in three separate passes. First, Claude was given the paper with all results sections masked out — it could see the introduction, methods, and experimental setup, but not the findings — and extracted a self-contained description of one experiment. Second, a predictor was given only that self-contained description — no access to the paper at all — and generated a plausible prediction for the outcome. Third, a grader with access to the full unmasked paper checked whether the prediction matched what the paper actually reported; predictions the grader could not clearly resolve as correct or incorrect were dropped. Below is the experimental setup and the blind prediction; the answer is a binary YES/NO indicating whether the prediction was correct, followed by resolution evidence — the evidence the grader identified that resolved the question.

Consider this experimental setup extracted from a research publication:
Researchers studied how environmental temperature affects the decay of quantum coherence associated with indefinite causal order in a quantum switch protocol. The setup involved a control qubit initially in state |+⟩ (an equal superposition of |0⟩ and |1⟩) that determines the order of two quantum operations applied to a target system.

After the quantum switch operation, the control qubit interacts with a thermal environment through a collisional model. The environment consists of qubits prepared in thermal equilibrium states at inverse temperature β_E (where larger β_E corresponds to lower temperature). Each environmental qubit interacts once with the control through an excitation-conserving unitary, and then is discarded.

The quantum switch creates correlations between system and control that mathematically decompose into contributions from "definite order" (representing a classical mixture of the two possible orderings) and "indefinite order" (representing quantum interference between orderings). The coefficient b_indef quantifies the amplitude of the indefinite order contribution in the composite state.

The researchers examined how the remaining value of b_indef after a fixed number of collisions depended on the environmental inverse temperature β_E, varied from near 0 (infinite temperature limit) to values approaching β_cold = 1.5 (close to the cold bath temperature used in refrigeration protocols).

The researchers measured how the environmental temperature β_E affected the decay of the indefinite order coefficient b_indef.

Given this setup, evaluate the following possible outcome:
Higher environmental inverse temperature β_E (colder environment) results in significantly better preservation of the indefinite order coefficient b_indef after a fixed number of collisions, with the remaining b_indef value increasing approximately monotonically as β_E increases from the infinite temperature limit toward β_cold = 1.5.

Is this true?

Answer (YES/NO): NO